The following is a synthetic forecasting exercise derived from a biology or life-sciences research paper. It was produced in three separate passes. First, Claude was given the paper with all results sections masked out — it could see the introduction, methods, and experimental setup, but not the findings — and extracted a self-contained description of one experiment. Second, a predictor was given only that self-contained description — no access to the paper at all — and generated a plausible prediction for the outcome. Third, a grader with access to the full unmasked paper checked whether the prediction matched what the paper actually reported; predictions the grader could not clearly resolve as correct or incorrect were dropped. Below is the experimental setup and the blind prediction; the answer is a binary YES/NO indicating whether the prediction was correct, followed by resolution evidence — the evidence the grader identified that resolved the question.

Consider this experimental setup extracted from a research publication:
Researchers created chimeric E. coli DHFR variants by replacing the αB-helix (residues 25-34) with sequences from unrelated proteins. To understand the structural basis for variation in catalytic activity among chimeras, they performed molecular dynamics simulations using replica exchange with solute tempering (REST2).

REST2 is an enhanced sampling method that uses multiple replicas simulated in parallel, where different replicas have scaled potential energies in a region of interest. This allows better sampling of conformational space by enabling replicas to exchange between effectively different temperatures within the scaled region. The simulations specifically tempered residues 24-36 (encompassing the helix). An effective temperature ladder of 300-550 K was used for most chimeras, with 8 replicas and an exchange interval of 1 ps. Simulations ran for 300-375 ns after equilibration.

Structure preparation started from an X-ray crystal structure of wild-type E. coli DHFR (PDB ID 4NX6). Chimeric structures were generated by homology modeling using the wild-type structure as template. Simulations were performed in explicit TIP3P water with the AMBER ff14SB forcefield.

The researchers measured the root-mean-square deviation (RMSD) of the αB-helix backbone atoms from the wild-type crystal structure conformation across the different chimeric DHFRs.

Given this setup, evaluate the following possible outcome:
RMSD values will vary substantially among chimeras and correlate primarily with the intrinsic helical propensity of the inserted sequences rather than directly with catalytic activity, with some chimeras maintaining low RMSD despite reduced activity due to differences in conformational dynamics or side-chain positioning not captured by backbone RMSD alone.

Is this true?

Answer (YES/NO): NO